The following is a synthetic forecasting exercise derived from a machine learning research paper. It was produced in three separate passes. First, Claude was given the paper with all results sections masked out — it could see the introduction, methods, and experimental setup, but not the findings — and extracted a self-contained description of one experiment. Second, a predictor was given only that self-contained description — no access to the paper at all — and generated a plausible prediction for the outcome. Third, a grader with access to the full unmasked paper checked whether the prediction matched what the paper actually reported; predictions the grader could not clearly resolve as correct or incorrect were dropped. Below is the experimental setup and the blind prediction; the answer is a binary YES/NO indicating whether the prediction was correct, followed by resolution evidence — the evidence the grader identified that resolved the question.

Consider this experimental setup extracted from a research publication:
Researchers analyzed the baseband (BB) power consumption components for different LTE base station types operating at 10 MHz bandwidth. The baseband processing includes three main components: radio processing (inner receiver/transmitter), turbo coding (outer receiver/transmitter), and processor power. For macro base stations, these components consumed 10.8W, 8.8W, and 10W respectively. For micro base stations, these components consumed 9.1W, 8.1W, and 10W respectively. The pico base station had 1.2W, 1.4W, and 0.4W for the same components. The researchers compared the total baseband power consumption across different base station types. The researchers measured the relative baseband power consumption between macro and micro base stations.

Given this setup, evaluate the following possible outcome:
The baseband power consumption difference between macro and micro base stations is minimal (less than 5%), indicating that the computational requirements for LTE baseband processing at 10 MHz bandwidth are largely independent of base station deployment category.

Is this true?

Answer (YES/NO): NO